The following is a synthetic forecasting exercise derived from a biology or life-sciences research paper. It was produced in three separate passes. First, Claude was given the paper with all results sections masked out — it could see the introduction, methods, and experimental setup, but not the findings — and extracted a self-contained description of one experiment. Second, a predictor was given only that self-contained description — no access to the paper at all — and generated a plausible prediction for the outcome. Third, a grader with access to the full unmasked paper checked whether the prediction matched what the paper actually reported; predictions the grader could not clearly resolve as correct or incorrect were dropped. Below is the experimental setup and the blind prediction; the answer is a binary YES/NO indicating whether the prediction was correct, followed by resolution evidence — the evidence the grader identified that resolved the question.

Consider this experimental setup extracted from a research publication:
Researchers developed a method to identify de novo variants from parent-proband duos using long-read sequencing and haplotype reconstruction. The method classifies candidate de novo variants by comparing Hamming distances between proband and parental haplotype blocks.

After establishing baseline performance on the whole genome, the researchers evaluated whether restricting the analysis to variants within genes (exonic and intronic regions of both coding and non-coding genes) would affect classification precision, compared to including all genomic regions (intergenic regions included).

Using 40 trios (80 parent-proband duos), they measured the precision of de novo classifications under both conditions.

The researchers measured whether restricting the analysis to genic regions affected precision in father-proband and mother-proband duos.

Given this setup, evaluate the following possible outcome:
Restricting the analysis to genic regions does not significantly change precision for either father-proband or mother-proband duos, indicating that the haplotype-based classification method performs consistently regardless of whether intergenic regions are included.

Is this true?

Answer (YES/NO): YES